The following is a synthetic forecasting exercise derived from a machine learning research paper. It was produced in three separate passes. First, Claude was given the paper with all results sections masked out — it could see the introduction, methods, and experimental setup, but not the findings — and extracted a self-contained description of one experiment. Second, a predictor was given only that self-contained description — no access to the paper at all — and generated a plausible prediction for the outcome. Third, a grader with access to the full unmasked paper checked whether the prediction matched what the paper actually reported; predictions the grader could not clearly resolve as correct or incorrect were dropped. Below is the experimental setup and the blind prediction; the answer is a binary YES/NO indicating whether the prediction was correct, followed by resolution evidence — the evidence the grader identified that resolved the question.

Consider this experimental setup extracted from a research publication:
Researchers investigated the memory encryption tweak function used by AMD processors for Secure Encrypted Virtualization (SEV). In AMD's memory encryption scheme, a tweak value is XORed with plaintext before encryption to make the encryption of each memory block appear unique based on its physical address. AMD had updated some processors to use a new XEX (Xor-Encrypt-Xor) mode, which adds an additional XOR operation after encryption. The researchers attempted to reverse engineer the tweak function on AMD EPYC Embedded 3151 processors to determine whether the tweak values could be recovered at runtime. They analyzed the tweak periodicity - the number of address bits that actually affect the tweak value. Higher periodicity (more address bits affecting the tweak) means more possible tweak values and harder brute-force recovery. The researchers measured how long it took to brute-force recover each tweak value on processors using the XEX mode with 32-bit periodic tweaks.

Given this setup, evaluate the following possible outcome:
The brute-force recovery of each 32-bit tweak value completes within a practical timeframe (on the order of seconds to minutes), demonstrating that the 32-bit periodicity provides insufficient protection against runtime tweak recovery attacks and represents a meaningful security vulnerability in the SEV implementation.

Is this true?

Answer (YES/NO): YES